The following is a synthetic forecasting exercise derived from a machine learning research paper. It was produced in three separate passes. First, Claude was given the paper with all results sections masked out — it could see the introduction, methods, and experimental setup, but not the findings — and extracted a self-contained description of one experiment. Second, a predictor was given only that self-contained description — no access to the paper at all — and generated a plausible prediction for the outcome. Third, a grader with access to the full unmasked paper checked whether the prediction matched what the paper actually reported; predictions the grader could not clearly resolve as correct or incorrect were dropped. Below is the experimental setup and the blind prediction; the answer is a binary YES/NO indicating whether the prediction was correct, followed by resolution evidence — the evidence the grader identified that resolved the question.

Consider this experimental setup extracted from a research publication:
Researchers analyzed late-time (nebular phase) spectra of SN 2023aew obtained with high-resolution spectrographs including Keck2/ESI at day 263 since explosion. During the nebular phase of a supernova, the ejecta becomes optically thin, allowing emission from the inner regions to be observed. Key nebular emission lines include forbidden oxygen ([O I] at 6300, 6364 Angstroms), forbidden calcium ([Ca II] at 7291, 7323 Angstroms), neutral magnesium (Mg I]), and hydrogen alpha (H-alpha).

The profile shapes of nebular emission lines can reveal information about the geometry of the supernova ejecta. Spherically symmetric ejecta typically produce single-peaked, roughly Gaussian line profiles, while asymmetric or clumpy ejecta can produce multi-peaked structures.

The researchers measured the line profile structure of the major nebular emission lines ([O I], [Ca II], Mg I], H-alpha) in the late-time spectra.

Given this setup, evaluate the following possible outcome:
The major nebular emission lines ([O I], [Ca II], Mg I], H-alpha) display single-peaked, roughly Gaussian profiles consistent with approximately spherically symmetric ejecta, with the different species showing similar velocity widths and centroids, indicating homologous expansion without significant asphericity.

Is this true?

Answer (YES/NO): NO